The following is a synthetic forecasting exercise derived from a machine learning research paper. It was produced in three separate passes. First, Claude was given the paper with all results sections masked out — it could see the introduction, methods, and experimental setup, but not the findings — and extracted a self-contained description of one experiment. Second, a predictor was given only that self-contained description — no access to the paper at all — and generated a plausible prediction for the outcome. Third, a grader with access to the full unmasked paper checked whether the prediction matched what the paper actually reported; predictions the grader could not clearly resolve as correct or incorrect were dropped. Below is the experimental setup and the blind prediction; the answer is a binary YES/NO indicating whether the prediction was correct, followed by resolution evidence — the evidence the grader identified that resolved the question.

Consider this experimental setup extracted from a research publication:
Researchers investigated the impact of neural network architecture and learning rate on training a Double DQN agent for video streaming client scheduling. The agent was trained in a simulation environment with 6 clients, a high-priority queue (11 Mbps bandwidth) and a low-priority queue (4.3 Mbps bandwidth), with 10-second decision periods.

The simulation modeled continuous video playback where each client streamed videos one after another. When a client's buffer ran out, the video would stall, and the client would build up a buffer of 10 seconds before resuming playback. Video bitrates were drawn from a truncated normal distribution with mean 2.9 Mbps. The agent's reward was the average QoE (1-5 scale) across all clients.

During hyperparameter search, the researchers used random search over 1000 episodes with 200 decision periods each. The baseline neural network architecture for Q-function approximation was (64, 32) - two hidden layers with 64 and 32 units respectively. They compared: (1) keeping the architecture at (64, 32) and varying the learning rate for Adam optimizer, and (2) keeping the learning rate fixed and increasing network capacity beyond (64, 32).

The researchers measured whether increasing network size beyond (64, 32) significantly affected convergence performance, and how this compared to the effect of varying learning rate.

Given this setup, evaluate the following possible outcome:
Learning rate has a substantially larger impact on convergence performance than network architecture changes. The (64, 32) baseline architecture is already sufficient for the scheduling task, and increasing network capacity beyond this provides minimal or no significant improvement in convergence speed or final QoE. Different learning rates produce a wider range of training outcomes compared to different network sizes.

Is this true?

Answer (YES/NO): YES